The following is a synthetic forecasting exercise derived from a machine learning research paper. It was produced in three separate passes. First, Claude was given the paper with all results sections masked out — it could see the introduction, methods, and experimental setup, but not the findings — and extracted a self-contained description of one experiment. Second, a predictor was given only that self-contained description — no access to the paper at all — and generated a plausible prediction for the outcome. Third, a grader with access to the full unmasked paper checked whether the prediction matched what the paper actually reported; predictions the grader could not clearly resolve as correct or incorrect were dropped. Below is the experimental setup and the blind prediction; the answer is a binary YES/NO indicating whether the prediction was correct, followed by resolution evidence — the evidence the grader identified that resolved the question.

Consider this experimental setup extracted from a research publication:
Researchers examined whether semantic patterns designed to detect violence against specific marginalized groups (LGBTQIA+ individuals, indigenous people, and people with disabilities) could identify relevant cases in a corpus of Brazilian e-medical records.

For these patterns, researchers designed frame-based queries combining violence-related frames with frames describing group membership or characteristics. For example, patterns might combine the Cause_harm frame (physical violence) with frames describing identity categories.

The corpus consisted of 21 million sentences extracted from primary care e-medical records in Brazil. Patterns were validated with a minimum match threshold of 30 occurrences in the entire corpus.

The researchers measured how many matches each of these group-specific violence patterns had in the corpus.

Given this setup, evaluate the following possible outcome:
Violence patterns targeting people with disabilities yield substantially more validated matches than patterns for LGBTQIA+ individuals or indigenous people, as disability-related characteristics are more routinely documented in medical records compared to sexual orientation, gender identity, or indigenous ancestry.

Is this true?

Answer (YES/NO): NO